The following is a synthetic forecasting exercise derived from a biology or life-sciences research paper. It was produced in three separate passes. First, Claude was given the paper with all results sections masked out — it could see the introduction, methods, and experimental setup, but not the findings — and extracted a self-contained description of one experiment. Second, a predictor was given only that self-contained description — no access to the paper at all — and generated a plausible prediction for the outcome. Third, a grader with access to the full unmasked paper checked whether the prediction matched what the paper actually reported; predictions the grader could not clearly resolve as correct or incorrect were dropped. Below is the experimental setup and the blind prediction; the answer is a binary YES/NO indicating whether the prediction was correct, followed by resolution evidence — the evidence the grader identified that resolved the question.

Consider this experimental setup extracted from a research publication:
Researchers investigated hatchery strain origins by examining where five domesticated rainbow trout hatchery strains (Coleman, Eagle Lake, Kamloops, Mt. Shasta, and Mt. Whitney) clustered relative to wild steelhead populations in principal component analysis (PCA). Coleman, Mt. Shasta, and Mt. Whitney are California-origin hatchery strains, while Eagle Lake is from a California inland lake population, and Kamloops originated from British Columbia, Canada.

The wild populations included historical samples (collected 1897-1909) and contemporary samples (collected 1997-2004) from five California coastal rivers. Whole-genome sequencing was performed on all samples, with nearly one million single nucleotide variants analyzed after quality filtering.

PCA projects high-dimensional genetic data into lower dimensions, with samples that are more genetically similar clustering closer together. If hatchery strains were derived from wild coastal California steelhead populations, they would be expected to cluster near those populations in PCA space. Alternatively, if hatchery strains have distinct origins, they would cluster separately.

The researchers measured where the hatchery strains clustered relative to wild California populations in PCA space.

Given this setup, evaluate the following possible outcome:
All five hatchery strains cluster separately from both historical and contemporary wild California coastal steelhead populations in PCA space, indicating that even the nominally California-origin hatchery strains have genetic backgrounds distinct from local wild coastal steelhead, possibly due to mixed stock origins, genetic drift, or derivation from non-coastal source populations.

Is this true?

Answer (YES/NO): YES